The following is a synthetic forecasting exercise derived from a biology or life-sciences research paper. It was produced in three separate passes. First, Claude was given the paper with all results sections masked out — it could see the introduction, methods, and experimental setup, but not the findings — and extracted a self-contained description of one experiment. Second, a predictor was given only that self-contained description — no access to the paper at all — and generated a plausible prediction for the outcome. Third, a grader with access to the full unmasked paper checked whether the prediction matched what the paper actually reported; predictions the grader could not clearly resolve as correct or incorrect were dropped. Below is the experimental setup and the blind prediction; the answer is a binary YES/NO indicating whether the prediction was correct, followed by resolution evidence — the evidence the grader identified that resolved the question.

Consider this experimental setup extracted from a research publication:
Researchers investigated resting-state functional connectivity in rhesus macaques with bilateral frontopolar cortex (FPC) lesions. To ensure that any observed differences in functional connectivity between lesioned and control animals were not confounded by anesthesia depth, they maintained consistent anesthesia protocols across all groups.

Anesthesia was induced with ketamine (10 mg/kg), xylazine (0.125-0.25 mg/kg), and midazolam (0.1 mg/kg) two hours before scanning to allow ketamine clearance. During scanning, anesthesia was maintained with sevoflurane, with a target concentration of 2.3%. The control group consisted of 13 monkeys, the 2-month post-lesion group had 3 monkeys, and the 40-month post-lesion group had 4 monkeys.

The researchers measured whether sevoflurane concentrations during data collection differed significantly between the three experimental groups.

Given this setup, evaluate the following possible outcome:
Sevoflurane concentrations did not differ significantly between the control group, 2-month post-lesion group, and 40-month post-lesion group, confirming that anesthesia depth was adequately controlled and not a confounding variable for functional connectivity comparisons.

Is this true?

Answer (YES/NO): YES